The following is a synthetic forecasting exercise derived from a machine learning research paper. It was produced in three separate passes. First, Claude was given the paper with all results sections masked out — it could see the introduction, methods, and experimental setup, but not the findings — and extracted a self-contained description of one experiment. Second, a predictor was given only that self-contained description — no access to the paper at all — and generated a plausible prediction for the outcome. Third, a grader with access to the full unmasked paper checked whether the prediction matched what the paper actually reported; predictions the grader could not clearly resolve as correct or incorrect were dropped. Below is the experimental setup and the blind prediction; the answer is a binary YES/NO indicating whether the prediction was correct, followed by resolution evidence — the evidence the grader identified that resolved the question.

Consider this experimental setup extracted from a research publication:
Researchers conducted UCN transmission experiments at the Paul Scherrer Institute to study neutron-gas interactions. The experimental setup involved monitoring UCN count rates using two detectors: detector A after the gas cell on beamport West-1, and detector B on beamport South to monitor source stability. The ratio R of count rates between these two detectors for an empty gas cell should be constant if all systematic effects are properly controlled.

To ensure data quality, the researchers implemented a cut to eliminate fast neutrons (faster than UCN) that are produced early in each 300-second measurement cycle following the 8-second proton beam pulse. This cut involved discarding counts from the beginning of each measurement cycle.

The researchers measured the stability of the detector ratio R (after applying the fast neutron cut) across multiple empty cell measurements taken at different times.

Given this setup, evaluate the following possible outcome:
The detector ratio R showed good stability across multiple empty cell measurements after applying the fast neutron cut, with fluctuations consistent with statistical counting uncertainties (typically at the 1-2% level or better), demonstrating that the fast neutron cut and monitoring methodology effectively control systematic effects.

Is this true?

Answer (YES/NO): YES